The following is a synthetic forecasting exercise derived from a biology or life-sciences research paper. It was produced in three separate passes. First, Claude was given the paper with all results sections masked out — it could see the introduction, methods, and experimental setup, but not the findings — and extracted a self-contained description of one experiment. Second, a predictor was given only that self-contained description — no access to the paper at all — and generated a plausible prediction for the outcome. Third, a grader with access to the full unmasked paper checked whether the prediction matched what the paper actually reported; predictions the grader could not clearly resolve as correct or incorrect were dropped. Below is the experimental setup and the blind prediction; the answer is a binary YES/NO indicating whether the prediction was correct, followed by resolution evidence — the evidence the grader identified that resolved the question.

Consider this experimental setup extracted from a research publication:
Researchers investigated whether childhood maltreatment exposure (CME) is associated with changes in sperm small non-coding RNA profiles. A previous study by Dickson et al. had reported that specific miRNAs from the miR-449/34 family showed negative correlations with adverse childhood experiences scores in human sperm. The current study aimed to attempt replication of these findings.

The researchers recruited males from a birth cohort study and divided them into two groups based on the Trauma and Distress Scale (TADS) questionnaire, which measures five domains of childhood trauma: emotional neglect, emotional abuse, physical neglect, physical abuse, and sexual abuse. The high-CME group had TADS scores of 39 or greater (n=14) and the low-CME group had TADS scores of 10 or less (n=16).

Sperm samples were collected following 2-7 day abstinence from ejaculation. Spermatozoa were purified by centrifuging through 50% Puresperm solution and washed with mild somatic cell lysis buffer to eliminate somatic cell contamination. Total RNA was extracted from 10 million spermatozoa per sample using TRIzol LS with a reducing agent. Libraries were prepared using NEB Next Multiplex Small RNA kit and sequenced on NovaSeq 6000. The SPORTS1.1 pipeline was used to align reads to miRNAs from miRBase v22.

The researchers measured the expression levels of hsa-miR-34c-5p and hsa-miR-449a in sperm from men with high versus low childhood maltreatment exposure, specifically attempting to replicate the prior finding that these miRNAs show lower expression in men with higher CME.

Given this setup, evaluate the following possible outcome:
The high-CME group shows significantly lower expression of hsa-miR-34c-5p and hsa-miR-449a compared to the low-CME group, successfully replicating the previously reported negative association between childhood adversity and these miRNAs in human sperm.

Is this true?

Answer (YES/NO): NO